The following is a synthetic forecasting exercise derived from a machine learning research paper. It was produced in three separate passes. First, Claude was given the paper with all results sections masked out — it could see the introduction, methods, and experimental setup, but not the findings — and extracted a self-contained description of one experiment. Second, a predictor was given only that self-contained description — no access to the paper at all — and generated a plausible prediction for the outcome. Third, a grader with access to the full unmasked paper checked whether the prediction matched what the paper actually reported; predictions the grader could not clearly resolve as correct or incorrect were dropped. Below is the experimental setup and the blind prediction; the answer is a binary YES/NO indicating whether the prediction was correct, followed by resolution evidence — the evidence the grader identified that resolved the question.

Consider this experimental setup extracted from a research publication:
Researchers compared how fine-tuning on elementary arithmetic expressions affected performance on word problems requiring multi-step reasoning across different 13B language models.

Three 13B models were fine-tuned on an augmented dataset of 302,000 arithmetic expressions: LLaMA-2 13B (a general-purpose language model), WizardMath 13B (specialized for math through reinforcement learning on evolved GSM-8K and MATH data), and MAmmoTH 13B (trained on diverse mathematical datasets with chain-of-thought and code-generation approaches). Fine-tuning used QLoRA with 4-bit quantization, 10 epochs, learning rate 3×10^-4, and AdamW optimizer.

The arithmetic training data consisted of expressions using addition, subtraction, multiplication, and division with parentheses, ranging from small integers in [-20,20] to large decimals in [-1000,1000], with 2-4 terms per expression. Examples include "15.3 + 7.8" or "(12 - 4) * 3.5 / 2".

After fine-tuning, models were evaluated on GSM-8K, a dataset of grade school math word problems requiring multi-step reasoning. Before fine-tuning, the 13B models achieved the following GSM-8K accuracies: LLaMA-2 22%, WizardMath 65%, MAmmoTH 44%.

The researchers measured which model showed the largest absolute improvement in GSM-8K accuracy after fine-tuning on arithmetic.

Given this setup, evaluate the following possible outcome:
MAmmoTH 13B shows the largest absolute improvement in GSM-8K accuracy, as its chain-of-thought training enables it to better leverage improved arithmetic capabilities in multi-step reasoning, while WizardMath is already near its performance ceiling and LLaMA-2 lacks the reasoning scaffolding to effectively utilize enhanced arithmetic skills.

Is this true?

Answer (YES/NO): YES